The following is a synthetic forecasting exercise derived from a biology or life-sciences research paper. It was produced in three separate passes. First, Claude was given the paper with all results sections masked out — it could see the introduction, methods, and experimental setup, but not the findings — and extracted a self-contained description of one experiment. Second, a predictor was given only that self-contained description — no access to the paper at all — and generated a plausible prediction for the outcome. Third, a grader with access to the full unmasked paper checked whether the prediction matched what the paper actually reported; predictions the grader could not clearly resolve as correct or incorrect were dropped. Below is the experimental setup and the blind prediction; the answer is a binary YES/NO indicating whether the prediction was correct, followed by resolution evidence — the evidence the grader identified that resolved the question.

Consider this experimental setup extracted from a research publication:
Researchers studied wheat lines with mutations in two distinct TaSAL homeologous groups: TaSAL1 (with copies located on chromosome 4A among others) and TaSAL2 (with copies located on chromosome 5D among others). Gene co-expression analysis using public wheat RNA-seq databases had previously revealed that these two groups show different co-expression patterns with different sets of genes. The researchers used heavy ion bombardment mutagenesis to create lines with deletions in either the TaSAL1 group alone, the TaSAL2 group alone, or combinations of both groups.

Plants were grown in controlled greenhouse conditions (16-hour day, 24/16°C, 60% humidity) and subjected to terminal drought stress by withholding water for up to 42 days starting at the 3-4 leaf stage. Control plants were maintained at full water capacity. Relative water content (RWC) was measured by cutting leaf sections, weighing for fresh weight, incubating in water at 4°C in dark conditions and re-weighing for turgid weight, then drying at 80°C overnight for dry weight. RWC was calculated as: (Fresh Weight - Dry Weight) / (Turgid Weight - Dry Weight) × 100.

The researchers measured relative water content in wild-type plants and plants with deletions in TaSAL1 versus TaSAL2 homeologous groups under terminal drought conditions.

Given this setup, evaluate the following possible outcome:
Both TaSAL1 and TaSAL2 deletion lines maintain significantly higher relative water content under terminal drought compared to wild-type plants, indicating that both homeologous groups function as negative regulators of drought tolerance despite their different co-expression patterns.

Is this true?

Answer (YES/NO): YES